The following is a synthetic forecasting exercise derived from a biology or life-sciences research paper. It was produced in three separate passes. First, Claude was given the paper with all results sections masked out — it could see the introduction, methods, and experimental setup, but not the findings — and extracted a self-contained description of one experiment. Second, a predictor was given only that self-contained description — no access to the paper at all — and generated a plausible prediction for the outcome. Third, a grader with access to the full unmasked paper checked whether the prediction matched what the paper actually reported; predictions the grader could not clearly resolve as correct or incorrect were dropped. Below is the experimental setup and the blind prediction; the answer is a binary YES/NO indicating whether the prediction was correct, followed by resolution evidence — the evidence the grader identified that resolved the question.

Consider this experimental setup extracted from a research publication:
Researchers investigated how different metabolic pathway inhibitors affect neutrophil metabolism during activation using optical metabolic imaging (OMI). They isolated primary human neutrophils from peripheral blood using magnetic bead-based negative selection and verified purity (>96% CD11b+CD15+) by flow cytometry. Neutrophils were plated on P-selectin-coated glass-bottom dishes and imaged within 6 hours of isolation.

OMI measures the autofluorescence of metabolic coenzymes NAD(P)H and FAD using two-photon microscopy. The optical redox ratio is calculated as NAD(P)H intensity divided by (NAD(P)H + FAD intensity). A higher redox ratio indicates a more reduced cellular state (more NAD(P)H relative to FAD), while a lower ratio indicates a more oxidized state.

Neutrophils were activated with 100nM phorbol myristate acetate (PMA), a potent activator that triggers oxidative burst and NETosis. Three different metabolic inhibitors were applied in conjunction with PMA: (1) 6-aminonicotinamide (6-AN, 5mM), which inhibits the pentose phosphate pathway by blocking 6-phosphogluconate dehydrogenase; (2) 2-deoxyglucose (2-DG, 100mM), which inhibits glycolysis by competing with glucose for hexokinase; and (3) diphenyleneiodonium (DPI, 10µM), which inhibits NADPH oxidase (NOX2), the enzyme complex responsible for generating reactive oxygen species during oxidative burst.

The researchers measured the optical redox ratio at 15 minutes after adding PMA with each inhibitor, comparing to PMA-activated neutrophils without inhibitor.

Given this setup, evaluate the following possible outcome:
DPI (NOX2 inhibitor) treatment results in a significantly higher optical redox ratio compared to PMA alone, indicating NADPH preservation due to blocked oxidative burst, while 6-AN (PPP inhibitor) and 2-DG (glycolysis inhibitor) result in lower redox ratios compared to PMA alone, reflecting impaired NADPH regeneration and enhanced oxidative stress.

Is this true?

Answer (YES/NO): YES